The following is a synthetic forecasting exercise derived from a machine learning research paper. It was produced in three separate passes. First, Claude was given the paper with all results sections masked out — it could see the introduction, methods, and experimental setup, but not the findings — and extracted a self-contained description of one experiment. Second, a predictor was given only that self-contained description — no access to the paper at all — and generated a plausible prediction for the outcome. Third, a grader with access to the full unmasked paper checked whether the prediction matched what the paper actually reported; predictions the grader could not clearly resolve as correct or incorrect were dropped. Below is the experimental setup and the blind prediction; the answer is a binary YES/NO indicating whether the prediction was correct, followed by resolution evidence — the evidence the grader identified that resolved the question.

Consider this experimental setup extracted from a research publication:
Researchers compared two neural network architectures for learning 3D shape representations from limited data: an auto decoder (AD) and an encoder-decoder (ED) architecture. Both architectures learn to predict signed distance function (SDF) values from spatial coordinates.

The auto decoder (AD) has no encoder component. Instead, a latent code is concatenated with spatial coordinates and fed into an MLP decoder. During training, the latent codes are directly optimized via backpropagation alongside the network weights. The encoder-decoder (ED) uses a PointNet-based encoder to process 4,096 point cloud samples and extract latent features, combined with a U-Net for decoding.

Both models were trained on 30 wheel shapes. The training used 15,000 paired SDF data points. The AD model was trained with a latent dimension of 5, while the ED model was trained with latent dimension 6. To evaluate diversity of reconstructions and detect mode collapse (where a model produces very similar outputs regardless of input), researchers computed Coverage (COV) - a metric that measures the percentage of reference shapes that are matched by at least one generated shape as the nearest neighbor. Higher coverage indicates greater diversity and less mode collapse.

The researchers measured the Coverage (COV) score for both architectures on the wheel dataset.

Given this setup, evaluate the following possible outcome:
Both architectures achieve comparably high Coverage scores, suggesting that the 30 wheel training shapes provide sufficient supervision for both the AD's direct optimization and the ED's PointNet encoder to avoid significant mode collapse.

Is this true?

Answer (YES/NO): NO